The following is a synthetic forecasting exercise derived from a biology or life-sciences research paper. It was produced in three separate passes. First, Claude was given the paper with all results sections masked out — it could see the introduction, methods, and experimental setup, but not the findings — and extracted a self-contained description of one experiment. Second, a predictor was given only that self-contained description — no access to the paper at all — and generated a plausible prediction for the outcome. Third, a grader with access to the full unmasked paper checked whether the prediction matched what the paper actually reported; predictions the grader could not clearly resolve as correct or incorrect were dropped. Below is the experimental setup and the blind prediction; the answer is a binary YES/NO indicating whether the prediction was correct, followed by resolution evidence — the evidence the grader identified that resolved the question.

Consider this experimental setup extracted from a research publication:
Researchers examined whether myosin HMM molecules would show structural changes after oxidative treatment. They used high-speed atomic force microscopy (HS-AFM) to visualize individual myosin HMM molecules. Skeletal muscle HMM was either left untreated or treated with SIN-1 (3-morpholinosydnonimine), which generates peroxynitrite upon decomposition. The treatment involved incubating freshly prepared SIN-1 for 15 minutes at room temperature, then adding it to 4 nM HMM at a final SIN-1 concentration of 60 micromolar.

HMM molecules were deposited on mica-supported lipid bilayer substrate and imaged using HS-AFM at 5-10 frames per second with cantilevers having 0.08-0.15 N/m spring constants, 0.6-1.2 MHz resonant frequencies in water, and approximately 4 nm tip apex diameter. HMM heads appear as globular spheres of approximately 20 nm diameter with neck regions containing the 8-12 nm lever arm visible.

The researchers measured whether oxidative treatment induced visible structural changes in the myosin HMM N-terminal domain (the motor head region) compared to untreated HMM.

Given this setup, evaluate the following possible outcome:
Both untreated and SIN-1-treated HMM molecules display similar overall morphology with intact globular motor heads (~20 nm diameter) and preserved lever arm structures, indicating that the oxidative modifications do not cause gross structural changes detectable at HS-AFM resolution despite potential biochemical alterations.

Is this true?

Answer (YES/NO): NO